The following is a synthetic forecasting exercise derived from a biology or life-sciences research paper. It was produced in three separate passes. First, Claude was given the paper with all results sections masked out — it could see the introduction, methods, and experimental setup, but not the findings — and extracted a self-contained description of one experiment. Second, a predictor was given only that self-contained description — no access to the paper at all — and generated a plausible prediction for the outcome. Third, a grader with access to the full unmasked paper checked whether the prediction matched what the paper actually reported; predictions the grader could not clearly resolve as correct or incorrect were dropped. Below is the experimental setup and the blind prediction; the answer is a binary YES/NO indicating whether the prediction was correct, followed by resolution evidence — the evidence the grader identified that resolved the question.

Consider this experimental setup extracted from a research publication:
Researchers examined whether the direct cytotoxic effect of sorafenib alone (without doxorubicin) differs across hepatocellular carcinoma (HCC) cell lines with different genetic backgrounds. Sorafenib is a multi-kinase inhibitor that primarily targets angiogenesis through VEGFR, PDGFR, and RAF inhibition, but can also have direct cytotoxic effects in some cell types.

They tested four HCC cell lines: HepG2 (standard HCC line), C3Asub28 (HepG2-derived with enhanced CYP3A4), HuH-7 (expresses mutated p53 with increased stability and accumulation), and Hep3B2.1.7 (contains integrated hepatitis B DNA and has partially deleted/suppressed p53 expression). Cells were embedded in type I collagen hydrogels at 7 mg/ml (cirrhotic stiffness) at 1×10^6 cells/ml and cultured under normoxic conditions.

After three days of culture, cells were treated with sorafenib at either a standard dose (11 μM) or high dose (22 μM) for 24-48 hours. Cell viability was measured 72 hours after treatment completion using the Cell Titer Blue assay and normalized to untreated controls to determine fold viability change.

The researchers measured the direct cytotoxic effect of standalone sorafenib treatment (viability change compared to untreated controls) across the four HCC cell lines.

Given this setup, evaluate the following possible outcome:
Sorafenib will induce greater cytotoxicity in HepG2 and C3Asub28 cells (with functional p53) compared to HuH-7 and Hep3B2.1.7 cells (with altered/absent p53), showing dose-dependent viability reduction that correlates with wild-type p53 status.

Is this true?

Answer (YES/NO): NO